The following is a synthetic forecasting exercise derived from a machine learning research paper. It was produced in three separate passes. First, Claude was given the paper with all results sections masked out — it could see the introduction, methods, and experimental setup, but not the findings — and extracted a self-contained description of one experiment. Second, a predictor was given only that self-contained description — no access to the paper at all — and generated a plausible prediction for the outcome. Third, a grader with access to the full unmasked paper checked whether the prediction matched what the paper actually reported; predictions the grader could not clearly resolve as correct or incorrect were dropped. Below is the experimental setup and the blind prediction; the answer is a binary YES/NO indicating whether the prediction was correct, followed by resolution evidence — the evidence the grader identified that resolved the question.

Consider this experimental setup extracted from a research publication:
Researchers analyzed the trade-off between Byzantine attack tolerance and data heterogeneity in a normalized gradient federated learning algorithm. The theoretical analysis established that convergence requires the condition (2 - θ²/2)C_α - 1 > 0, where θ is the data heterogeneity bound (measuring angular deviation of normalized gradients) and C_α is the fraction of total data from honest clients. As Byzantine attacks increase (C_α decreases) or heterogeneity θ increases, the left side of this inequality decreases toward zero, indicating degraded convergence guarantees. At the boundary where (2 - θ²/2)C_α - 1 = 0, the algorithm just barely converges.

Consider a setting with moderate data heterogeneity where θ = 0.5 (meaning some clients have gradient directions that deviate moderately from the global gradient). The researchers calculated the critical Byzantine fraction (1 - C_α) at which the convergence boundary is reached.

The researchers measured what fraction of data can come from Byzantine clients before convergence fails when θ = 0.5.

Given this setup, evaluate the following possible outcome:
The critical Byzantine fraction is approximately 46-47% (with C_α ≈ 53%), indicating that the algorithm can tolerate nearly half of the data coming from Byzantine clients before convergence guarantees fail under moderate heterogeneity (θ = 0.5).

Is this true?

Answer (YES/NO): YES